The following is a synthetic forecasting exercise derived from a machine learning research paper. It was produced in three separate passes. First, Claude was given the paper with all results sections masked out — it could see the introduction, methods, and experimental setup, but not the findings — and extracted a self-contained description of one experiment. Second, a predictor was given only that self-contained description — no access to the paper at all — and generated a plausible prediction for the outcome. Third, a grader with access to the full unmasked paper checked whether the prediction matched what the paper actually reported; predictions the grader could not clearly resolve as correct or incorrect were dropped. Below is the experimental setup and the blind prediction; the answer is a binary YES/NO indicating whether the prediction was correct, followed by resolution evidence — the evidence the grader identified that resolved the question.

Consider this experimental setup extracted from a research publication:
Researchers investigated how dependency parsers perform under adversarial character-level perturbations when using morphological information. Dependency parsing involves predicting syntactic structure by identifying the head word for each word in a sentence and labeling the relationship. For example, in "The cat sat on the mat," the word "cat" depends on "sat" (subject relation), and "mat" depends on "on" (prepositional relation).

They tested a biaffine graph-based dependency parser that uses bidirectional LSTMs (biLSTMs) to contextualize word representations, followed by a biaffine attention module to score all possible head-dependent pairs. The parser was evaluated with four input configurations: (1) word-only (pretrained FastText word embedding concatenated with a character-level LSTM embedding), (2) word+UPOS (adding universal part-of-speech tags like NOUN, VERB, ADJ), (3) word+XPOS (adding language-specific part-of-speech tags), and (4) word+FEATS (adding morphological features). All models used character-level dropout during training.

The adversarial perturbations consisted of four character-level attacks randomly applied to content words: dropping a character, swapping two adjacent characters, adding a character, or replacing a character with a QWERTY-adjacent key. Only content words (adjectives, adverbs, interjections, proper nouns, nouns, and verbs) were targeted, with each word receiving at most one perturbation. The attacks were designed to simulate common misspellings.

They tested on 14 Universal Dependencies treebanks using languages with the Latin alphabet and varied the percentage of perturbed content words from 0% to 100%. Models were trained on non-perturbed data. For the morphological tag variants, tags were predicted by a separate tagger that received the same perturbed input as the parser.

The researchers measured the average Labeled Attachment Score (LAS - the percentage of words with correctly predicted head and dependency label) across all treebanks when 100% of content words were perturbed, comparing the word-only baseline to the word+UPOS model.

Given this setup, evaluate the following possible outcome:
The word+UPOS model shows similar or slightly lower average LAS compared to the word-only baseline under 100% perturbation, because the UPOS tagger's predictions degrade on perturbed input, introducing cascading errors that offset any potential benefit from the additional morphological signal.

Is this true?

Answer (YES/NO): NO